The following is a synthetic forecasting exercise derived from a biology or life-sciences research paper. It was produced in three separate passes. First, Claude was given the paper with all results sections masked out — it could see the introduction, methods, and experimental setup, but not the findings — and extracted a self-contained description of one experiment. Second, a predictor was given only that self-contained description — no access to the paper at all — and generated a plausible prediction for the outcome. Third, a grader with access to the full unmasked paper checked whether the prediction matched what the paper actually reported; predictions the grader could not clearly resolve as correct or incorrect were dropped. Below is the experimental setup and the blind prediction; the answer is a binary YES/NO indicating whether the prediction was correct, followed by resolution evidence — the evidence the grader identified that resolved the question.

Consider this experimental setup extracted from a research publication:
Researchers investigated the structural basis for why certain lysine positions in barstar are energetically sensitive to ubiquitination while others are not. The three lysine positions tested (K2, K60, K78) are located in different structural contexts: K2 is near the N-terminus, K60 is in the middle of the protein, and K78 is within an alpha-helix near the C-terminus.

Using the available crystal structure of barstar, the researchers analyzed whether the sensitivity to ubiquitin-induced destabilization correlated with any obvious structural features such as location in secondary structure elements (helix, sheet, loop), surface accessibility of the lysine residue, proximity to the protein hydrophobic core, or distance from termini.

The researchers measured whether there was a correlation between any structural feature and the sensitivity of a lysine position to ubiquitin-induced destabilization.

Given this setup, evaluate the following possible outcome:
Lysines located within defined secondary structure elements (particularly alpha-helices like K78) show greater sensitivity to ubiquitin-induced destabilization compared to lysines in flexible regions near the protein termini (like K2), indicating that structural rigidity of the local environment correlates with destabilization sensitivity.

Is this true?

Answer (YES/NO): NO